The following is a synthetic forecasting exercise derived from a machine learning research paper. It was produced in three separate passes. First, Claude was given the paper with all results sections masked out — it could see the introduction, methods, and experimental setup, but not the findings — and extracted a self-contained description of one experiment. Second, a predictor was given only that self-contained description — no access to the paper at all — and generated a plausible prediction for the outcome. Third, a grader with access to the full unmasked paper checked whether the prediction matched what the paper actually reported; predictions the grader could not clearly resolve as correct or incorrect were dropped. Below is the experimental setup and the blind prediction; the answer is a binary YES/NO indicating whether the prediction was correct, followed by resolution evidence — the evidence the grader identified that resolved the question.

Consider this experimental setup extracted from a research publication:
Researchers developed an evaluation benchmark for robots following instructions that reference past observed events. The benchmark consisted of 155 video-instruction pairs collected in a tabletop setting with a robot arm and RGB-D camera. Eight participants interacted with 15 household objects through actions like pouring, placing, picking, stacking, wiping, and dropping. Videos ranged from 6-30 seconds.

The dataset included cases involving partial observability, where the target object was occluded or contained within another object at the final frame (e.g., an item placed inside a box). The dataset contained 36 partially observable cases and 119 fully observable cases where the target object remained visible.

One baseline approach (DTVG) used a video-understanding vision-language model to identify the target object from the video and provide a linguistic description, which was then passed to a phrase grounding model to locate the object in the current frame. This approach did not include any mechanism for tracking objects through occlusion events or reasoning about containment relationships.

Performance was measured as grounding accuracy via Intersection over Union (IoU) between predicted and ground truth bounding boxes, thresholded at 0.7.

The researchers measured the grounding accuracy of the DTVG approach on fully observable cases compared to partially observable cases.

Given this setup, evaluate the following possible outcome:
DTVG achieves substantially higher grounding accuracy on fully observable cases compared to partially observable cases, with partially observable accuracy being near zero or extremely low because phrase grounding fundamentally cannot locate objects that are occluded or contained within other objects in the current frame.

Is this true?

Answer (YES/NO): NO